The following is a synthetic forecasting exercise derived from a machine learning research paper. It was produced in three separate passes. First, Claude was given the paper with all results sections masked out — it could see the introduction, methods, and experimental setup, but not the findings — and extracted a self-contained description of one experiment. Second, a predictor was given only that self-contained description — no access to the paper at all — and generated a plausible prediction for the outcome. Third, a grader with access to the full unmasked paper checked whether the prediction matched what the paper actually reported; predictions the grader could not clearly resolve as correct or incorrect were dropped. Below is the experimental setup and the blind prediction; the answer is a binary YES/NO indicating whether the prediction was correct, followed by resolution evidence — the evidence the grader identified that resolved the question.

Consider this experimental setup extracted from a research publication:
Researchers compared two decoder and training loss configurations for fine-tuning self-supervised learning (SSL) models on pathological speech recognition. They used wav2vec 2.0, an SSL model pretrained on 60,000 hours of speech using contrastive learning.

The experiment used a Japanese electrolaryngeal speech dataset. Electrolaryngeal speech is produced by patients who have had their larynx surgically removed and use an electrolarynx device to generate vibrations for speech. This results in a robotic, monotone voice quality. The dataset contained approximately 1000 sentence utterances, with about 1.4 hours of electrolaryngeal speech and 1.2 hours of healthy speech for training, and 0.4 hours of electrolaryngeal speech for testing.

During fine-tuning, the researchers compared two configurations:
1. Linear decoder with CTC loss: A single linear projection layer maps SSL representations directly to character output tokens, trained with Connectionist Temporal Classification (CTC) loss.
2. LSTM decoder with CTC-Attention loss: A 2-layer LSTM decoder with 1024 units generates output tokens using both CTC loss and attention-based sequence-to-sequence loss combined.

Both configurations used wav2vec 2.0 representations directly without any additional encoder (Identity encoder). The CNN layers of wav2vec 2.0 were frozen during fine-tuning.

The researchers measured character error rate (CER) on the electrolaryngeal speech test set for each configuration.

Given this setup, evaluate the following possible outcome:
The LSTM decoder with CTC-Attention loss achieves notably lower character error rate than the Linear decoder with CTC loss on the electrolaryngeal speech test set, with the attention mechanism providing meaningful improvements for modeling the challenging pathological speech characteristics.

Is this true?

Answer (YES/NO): YES